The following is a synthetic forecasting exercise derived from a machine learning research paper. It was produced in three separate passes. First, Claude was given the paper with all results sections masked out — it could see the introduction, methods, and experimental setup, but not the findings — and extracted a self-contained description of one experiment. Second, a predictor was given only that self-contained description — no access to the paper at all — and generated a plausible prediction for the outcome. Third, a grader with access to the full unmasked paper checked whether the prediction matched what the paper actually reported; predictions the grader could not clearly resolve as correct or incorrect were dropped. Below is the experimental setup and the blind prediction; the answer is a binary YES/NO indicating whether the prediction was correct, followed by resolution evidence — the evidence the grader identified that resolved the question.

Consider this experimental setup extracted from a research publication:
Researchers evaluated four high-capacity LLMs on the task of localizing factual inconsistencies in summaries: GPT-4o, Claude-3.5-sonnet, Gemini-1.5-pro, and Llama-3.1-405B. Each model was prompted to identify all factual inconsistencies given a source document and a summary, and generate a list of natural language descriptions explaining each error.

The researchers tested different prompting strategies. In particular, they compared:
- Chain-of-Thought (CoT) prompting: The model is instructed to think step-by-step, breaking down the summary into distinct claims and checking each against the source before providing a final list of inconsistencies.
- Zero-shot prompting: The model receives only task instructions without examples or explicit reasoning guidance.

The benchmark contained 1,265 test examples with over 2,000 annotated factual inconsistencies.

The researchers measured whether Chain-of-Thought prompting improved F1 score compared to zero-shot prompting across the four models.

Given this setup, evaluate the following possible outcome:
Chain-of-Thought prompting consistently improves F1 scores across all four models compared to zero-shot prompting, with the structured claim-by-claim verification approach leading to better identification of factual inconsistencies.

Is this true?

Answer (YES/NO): YES